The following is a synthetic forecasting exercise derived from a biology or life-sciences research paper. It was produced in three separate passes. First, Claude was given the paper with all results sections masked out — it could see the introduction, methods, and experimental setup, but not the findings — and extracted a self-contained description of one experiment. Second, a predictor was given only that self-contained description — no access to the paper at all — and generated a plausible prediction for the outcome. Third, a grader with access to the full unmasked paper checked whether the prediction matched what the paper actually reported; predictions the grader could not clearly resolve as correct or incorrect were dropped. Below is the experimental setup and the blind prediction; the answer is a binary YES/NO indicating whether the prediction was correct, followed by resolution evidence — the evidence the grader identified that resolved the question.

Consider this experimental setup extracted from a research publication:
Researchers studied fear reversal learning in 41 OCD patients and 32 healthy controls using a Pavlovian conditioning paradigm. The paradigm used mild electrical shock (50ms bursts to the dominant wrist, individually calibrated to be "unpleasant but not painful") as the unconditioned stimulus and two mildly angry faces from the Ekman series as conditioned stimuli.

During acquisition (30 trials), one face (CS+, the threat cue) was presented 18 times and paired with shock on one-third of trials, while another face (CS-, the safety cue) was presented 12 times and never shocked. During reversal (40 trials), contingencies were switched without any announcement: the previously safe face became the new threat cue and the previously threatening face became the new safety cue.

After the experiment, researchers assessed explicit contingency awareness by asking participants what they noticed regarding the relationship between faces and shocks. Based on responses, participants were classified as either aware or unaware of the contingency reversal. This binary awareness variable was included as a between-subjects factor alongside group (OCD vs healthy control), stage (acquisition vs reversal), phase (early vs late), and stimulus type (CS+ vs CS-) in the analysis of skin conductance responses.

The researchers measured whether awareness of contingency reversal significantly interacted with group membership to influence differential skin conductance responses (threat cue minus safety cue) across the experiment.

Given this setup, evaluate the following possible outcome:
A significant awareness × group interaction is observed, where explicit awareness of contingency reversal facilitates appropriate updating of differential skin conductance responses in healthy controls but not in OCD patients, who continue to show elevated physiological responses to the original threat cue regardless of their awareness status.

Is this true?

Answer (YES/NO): NO